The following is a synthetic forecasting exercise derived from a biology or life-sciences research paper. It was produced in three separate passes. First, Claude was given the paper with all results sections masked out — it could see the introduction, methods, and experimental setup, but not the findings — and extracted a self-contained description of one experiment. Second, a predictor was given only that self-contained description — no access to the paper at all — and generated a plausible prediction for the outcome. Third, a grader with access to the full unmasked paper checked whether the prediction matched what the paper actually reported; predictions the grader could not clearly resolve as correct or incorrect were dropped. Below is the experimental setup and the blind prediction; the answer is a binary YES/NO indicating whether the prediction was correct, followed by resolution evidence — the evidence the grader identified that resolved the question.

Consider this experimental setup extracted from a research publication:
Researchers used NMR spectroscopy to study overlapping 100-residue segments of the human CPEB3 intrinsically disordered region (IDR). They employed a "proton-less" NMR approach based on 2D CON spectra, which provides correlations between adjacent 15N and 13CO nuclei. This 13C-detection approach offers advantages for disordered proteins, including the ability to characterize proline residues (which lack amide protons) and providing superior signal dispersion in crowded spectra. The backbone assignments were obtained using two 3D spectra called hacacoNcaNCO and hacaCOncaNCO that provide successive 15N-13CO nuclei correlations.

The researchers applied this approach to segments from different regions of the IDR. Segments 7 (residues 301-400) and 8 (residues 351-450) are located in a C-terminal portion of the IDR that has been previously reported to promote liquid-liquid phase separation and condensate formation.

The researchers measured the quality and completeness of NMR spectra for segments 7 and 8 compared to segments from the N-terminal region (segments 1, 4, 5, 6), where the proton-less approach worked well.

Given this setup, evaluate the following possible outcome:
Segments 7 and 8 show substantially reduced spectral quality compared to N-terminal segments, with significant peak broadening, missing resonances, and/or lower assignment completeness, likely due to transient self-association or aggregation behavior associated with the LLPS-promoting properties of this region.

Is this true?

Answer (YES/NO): YES